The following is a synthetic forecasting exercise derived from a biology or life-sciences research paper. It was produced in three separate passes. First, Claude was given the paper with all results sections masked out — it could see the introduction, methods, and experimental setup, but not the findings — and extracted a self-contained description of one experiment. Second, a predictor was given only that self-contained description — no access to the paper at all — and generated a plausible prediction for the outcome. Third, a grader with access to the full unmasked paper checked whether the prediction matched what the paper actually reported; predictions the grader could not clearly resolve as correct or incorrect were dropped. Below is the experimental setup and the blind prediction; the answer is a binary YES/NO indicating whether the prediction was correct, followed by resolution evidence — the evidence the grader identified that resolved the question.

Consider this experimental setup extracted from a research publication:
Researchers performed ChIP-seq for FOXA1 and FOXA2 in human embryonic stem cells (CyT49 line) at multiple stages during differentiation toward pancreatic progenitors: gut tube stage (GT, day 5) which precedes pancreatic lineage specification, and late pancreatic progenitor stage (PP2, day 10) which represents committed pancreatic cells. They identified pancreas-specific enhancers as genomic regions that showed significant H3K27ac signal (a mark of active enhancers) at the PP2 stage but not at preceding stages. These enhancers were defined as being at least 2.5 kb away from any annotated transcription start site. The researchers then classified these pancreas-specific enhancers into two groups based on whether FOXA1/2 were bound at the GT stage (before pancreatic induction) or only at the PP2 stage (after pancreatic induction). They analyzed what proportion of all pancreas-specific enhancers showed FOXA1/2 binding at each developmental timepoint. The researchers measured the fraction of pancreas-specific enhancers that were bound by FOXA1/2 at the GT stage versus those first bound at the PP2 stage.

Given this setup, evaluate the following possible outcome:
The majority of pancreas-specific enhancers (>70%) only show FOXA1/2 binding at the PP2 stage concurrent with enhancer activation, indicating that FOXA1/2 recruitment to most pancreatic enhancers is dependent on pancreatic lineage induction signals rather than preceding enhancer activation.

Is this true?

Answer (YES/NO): YES